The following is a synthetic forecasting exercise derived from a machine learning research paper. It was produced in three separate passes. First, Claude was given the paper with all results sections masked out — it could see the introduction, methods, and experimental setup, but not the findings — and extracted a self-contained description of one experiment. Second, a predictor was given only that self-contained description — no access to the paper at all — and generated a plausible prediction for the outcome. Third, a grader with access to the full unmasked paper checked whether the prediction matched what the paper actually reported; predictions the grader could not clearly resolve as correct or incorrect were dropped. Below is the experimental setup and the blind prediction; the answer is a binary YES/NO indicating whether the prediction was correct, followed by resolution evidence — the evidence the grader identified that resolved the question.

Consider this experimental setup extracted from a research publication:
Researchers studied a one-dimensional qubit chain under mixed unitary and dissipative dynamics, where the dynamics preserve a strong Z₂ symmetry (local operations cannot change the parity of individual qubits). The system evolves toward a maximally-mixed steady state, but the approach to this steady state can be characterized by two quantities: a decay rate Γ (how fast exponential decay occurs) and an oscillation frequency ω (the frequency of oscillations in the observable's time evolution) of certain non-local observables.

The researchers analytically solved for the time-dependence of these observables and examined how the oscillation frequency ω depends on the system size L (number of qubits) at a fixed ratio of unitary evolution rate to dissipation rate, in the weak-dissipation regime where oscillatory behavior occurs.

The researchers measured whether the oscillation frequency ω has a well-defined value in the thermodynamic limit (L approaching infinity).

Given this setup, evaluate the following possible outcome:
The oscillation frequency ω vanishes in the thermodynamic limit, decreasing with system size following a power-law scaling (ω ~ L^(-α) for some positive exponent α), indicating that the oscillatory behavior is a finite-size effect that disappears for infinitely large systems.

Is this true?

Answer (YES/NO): NO